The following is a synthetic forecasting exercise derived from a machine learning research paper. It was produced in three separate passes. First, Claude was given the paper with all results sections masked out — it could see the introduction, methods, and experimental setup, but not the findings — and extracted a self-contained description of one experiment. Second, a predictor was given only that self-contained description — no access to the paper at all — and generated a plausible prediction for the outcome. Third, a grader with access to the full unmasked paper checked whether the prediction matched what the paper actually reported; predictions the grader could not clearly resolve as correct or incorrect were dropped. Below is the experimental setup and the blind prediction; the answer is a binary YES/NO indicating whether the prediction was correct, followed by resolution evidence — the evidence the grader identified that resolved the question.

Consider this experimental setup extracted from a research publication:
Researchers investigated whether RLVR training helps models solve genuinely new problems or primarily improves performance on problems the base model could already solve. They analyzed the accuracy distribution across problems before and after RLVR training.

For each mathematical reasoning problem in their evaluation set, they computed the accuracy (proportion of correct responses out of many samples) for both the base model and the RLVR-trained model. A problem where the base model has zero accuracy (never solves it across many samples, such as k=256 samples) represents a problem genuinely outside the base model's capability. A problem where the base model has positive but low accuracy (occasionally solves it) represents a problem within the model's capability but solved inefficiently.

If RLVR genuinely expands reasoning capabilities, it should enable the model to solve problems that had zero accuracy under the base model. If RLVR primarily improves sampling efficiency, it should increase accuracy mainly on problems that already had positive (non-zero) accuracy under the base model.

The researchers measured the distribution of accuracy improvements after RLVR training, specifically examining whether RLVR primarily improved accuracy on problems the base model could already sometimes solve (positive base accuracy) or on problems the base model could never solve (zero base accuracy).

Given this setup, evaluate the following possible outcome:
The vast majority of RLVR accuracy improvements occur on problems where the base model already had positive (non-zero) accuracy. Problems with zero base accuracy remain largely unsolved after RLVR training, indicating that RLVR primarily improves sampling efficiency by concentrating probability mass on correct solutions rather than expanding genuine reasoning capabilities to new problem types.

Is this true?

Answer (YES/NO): YES